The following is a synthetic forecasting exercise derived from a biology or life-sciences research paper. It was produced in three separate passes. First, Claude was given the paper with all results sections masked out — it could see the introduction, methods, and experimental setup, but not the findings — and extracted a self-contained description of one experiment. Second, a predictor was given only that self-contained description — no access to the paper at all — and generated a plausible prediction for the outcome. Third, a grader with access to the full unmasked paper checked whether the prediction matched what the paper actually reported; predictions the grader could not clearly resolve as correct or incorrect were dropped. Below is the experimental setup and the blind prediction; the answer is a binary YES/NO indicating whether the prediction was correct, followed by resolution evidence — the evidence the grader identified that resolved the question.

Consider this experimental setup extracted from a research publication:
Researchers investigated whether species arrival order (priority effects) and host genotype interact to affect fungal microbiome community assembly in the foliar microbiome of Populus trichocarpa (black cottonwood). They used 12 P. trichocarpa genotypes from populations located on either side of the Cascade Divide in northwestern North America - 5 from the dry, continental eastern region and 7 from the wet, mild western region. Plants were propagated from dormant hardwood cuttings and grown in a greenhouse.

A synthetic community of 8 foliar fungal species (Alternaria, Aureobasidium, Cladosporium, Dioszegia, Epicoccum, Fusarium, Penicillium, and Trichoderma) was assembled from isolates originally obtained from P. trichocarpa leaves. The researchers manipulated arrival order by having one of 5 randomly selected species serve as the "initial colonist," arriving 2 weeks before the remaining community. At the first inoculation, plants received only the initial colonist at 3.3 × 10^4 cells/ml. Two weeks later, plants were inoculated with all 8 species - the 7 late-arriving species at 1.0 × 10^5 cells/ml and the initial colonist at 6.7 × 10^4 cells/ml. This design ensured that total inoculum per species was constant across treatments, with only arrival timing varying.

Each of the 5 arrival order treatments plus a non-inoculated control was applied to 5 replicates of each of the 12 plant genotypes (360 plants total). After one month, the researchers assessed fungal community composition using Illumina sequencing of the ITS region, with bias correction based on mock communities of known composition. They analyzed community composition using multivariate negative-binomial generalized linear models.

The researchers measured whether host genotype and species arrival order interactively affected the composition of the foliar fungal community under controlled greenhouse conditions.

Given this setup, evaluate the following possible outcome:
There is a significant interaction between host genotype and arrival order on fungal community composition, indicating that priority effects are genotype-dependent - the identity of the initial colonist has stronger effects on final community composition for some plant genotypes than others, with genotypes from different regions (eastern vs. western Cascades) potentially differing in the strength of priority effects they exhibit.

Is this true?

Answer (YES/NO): NO